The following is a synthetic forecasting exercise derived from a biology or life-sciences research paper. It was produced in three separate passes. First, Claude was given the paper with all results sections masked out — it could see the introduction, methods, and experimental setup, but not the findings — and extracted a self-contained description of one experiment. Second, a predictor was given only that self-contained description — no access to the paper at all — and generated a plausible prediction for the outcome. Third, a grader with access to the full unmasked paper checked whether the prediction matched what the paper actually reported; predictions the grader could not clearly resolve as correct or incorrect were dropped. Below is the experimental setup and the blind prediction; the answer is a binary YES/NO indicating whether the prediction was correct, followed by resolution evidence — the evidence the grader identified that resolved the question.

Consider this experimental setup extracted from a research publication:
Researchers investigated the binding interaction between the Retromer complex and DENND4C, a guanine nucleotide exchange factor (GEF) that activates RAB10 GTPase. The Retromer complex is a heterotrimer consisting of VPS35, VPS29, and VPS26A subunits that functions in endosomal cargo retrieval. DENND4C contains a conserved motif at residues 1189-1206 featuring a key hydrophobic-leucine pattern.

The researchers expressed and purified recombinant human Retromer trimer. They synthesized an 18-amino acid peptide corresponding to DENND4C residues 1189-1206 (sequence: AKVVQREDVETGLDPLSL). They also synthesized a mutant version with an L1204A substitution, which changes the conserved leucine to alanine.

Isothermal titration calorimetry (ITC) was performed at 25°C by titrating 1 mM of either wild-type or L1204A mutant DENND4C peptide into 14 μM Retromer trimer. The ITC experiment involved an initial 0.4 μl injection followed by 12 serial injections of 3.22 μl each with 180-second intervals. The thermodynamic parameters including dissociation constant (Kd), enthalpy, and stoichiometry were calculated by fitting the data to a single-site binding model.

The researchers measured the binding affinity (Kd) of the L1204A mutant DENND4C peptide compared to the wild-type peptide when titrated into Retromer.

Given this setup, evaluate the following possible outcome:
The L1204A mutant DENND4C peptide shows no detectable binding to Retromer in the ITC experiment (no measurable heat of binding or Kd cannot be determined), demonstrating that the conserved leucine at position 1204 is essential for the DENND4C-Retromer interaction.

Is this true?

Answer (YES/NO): YES